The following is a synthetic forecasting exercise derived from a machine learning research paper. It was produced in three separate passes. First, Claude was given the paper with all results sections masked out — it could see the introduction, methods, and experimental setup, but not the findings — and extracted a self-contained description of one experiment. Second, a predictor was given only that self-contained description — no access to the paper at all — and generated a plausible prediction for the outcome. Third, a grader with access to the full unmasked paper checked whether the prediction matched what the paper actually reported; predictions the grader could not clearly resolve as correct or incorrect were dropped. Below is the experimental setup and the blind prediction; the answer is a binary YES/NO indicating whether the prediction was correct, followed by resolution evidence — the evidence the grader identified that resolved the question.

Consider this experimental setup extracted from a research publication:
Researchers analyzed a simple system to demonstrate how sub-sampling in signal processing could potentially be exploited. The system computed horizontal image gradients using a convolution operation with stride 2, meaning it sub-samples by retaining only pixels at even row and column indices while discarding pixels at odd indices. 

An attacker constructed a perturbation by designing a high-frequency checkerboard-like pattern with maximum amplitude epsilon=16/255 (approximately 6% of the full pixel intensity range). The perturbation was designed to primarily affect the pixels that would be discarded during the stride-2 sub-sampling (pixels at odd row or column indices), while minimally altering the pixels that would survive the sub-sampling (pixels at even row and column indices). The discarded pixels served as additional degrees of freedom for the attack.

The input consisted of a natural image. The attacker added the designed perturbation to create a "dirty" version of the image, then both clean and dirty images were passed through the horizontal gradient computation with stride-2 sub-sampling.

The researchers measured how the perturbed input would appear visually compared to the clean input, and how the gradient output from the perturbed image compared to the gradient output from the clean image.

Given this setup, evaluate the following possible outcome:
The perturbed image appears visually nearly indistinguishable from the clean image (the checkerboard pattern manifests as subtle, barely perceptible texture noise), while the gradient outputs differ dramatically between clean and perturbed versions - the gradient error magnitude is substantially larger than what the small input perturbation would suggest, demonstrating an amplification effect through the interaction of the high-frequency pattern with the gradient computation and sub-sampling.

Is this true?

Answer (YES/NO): YES